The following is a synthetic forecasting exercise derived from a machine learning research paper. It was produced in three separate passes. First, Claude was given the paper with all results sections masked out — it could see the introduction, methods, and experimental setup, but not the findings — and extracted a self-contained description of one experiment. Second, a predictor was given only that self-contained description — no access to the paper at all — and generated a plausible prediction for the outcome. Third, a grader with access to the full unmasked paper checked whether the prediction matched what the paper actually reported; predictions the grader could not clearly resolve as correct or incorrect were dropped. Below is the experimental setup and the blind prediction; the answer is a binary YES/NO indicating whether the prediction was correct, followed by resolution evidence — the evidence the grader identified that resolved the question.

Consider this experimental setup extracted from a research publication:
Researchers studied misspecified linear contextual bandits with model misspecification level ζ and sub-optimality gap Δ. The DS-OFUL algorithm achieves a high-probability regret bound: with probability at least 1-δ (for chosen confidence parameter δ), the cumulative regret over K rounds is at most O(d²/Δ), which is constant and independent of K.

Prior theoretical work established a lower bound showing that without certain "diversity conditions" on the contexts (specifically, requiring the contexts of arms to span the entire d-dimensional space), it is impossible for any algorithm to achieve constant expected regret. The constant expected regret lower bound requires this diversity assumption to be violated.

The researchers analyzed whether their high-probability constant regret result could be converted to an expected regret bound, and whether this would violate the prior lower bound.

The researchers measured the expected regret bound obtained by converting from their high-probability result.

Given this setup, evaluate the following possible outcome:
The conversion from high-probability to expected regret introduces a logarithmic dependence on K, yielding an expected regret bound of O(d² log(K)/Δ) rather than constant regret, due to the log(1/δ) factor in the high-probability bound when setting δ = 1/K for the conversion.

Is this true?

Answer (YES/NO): YES